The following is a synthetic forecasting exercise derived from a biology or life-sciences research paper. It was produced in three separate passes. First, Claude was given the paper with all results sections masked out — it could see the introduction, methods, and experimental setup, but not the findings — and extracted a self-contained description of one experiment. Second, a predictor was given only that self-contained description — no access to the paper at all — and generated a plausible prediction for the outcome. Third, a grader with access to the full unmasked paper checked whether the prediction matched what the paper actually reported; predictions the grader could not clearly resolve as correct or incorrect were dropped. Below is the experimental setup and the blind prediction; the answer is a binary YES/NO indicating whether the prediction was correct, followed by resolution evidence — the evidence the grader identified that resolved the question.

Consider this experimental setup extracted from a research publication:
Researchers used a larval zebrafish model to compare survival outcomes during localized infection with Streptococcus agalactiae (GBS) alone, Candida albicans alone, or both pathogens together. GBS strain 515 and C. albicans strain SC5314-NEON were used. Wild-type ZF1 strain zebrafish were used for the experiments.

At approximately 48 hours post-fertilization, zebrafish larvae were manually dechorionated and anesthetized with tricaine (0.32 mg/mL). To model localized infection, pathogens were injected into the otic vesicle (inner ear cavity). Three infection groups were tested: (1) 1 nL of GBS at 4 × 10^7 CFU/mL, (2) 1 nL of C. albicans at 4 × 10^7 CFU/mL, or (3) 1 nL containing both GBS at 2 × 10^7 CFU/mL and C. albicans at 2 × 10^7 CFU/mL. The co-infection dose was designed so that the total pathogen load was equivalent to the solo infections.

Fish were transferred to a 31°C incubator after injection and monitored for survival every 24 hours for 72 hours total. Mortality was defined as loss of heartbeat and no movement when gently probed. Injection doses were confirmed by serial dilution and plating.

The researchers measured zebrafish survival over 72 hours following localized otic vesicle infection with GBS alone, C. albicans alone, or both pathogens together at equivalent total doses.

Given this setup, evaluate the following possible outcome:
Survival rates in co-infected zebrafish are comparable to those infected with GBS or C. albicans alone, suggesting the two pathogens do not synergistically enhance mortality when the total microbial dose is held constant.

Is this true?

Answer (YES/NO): NO